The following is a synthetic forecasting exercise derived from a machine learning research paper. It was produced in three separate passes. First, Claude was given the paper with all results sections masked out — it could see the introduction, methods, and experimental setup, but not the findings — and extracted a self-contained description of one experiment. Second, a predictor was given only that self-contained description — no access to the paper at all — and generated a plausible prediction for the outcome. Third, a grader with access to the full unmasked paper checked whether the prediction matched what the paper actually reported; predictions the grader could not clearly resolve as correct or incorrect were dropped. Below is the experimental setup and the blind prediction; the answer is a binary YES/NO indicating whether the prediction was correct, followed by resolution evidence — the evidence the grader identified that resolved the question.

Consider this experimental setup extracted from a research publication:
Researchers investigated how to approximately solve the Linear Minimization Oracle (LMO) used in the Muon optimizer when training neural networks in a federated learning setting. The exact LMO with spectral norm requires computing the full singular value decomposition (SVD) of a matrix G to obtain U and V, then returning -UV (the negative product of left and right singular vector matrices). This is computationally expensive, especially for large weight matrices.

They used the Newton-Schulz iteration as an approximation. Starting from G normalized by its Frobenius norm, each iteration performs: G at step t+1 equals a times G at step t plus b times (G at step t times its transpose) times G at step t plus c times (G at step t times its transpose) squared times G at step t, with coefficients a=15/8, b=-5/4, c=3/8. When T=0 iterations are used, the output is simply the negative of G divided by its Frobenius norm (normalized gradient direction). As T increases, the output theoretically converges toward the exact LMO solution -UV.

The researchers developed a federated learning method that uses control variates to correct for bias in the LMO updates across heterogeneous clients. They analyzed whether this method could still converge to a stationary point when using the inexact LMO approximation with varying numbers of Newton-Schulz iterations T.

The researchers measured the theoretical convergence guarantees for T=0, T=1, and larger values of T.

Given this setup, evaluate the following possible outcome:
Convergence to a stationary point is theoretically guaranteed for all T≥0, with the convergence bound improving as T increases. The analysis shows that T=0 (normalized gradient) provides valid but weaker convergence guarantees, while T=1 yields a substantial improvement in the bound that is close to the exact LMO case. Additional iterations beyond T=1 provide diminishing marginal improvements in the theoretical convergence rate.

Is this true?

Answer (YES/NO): NO